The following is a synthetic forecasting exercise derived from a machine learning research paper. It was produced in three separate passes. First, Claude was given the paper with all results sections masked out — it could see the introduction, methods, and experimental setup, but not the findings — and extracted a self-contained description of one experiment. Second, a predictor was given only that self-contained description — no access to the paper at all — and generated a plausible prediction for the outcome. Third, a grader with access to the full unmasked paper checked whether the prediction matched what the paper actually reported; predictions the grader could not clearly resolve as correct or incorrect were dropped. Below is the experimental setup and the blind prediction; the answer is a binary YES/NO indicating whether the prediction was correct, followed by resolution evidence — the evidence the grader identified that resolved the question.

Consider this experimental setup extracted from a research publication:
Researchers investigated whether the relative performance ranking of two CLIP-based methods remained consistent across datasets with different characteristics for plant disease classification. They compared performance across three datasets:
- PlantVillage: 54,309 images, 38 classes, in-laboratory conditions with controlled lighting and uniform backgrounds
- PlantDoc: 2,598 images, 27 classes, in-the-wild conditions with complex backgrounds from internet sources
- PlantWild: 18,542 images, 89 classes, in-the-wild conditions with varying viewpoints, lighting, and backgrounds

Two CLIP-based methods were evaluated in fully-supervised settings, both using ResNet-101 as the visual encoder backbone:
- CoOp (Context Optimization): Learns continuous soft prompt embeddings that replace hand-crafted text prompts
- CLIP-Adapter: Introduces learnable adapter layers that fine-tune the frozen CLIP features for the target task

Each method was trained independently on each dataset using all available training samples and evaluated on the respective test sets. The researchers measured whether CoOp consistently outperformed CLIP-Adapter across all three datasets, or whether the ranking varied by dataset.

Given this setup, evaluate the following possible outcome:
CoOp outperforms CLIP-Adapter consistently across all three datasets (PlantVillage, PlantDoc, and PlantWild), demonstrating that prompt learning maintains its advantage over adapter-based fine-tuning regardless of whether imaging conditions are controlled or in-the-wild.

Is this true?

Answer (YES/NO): NO